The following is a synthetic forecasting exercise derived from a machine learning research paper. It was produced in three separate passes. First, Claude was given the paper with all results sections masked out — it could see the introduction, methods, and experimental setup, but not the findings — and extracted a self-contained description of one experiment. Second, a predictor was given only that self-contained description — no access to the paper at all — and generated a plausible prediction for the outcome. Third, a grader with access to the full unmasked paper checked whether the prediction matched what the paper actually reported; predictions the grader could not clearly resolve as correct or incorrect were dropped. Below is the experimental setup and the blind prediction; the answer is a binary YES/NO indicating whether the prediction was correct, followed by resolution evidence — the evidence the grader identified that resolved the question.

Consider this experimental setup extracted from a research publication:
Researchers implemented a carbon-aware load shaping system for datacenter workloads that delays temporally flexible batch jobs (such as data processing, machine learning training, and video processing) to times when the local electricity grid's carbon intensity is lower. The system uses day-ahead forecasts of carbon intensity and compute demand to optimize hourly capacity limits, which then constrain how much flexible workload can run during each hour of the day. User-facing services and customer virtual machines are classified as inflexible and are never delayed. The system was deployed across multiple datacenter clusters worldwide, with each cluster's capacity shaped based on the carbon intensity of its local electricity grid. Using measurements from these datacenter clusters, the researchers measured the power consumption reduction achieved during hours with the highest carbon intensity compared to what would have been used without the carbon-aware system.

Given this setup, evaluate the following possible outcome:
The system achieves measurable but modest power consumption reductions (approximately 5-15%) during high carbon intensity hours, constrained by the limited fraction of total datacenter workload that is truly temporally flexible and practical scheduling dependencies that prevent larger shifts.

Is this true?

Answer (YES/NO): NO